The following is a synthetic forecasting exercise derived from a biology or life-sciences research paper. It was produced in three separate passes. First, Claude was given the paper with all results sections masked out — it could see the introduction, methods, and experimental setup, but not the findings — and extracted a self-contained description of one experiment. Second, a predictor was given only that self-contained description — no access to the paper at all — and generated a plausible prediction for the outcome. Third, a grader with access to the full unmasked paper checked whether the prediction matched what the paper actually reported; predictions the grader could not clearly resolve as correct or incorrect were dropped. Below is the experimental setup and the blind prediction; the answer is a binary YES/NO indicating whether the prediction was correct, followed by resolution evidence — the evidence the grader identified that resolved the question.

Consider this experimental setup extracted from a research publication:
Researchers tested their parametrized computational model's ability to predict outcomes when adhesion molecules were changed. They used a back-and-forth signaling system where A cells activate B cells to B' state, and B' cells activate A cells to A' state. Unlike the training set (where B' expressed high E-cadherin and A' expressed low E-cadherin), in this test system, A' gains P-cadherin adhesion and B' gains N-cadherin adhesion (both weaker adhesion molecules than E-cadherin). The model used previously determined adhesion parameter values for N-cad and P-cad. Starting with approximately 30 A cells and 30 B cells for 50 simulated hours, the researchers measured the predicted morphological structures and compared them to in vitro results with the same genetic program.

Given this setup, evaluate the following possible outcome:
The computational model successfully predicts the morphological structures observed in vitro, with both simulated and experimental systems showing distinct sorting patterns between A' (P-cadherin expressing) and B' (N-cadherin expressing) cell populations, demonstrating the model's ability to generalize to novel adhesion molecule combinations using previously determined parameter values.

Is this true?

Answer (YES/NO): YES